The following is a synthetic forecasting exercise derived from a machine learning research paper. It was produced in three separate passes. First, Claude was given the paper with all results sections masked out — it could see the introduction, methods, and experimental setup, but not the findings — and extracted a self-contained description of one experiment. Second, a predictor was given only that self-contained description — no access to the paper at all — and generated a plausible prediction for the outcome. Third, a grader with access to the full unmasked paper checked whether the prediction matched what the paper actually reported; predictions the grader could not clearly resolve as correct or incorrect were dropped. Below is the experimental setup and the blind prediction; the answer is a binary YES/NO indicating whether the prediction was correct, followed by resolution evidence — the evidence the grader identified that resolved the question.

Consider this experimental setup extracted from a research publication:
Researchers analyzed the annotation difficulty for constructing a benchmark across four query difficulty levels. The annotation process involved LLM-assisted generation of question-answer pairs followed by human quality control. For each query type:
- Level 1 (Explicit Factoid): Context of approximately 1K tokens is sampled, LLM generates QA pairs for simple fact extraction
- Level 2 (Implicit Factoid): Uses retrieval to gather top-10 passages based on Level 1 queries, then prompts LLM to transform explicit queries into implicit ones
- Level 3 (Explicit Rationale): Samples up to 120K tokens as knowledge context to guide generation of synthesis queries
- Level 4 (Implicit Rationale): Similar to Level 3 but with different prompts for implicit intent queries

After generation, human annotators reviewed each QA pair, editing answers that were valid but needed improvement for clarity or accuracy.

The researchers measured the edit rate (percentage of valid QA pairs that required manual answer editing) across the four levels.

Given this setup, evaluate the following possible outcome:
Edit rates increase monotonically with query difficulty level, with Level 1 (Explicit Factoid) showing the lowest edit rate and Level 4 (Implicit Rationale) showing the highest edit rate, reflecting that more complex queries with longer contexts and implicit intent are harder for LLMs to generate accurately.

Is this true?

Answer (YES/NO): NO